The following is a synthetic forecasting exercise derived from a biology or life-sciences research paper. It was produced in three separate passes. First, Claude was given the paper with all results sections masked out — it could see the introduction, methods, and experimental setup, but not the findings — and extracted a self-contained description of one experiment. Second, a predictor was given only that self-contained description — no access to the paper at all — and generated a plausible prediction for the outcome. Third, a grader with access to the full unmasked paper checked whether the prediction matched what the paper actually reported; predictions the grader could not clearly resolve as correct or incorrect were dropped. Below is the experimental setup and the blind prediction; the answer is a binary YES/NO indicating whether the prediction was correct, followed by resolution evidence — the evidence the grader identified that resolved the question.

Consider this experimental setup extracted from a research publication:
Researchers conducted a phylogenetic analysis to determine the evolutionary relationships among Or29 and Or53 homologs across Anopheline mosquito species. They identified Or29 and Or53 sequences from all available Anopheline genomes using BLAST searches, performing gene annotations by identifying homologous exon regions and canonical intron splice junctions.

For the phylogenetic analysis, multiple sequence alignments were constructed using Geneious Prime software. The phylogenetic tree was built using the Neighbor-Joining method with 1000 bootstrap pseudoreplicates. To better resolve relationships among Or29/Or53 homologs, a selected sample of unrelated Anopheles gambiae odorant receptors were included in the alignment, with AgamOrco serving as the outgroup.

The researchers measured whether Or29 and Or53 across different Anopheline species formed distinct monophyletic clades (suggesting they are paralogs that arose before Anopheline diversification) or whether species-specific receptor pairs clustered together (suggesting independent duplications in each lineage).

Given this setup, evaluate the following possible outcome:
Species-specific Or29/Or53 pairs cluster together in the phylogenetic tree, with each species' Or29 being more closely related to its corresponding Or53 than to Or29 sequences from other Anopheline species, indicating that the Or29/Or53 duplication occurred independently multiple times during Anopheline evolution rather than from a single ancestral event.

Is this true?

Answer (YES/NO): NO